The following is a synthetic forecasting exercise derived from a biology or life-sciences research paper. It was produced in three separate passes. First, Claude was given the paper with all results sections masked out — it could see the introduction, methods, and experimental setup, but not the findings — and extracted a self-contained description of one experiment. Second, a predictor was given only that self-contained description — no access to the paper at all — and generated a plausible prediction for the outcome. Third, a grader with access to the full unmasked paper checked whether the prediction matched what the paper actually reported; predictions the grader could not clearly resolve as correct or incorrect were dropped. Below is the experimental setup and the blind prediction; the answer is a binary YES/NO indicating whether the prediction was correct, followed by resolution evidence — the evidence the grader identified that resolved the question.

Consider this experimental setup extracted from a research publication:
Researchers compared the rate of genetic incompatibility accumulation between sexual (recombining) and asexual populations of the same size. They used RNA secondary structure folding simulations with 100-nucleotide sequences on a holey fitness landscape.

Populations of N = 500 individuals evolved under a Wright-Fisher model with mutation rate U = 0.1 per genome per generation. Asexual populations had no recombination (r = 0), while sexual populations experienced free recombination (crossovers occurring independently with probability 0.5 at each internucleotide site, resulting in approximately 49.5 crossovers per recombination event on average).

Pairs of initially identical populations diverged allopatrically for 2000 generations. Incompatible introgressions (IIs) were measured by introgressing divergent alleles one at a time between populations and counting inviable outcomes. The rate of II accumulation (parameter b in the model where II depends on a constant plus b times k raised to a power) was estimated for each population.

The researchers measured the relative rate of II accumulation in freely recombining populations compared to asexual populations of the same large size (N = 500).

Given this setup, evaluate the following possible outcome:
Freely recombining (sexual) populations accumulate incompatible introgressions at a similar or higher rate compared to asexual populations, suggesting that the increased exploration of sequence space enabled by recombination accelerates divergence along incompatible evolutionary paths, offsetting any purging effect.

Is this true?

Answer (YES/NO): NO